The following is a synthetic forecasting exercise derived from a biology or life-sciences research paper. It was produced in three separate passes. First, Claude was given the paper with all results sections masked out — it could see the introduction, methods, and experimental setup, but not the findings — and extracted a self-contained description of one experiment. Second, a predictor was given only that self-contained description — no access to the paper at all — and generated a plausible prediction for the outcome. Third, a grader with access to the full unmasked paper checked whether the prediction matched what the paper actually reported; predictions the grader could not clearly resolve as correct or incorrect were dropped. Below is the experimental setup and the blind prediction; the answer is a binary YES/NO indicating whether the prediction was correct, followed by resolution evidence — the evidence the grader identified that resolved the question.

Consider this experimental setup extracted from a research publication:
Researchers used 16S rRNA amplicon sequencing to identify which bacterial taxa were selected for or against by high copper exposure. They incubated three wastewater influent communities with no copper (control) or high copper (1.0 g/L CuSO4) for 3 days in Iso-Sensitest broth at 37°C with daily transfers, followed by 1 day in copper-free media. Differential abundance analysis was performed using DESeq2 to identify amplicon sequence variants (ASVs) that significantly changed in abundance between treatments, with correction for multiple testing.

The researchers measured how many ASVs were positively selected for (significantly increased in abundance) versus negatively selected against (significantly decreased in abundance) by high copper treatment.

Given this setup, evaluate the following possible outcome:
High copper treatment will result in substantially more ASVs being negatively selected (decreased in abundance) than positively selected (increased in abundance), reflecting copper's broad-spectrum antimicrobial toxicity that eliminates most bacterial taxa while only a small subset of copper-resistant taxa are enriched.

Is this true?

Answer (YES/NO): YES